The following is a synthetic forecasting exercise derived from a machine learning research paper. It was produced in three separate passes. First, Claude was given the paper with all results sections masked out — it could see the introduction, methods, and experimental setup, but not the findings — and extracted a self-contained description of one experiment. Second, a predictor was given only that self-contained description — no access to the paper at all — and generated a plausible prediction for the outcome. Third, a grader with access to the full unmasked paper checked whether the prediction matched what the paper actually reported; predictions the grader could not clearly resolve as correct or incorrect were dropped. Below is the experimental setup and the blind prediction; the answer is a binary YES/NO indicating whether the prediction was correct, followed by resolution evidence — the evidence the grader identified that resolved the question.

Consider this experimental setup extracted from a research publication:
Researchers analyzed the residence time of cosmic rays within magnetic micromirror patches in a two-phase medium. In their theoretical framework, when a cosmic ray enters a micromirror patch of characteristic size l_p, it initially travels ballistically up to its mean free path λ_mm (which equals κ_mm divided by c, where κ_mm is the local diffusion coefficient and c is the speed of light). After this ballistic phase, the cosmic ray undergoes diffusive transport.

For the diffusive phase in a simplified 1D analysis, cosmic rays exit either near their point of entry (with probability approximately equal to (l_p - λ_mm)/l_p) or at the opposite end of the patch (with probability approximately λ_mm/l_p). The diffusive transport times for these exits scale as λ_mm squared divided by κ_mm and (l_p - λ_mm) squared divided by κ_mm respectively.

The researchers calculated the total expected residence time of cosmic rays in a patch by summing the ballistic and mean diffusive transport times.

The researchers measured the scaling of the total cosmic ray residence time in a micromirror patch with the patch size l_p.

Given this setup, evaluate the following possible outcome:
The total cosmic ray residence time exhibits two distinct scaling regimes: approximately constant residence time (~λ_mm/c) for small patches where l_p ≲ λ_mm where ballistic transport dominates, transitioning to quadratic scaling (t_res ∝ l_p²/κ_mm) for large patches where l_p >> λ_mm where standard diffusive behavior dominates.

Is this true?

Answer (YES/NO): NO